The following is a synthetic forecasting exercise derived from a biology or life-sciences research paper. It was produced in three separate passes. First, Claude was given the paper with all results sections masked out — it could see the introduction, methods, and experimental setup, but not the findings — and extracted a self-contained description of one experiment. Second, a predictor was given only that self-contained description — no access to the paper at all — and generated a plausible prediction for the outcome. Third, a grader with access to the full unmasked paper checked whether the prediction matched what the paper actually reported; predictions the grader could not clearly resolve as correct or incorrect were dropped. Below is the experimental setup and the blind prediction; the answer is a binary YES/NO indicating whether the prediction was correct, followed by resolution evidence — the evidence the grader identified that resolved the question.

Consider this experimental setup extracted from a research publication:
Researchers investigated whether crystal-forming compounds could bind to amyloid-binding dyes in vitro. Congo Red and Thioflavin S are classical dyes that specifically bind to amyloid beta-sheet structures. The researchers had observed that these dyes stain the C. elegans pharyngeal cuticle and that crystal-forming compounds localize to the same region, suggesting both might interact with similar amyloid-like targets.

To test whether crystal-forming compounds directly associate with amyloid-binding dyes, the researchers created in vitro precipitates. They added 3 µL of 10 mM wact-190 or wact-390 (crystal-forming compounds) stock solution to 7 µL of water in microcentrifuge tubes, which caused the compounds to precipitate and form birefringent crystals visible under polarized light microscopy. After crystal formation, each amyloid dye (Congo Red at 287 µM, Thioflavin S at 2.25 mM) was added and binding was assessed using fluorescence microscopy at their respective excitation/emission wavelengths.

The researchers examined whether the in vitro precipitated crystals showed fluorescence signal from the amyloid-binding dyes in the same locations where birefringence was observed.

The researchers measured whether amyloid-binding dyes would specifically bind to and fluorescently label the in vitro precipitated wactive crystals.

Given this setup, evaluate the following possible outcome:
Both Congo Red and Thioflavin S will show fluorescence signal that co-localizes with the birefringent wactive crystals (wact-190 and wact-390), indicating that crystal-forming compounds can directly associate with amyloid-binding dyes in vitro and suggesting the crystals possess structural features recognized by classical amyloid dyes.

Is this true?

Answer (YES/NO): NO